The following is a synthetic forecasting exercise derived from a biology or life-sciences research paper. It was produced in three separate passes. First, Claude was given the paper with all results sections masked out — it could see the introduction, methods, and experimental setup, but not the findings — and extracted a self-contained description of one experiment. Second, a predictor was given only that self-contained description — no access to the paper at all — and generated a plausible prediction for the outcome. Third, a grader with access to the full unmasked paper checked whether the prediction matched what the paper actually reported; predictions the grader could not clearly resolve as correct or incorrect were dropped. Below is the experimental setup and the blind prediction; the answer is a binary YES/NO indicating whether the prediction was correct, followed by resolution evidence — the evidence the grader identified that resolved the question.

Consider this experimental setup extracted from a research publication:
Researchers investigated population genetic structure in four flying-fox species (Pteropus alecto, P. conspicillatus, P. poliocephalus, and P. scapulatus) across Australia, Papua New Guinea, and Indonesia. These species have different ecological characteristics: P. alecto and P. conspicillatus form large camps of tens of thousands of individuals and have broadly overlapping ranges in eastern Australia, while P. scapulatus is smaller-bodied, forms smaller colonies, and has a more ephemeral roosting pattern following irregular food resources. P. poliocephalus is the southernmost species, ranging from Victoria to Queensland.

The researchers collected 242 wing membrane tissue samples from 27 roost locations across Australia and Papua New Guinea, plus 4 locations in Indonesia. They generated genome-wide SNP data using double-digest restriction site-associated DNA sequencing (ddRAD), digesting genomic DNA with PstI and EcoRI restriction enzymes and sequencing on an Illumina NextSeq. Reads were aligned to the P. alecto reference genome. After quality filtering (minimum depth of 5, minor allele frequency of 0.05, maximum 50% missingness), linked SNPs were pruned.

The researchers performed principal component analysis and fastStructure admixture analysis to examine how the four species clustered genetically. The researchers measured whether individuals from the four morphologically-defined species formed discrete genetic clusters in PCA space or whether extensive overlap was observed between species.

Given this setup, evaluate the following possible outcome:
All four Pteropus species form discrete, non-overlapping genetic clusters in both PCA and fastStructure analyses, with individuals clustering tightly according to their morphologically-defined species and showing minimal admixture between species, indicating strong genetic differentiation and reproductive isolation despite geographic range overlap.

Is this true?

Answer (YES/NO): NO